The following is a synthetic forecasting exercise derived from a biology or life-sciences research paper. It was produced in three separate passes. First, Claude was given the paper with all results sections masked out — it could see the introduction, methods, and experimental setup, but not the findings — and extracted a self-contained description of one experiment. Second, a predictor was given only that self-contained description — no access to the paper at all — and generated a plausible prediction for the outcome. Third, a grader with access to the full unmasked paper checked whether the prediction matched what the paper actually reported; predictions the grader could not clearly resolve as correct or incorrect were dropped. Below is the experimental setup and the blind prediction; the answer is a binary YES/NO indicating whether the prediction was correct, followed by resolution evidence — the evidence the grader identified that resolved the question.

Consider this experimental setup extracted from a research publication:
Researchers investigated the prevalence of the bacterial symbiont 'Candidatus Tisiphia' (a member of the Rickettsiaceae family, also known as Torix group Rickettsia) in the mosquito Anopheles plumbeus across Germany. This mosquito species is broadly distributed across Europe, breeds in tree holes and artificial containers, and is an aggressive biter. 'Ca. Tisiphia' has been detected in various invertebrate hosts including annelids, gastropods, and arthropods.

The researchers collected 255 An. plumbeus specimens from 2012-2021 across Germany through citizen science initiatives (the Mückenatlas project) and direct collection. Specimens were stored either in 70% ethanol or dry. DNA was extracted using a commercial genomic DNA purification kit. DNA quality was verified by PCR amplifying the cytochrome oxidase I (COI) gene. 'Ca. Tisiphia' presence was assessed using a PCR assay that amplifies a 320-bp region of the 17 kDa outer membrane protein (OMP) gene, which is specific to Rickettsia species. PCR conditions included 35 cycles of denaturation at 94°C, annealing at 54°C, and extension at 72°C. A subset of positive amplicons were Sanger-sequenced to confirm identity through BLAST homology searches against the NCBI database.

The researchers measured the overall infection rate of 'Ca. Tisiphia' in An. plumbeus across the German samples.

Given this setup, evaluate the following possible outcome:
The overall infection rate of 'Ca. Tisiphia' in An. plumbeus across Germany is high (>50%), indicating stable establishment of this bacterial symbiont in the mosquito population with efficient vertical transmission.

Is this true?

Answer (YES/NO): YES